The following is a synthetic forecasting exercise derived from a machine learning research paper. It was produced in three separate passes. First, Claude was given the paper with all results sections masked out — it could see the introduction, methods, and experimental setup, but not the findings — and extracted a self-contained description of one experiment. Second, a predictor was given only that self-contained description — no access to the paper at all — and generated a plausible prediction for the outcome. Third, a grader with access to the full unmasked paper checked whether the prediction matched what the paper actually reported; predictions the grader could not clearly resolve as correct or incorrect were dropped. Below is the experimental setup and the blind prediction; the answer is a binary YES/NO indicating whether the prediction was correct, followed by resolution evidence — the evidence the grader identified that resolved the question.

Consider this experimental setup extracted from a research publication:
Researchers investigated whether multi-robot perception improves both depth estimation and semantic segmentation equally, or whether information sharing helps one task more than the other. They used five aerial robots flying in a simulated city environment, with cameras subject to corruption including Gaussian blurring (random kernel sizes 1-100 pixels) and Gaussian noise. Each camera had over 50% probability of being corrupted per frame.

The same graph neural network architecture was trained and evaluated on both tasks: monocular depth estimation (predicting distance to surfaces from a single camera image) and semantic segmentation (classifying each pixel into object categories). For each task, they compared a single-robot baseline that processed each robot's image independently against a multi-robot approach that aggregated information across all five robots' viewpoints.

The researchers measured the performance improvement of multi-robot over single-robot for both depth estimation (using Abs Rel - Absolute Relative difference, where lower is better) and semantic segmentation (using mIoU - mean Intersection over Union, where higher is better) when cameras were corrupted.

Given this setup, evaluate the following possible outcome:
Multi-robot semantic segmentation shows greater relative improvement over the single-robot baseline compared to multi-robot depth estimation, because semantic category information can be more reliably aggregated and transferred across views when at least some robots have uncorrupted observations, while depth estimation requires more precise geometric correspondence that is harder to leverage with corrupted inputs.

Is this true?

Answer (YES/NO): NO